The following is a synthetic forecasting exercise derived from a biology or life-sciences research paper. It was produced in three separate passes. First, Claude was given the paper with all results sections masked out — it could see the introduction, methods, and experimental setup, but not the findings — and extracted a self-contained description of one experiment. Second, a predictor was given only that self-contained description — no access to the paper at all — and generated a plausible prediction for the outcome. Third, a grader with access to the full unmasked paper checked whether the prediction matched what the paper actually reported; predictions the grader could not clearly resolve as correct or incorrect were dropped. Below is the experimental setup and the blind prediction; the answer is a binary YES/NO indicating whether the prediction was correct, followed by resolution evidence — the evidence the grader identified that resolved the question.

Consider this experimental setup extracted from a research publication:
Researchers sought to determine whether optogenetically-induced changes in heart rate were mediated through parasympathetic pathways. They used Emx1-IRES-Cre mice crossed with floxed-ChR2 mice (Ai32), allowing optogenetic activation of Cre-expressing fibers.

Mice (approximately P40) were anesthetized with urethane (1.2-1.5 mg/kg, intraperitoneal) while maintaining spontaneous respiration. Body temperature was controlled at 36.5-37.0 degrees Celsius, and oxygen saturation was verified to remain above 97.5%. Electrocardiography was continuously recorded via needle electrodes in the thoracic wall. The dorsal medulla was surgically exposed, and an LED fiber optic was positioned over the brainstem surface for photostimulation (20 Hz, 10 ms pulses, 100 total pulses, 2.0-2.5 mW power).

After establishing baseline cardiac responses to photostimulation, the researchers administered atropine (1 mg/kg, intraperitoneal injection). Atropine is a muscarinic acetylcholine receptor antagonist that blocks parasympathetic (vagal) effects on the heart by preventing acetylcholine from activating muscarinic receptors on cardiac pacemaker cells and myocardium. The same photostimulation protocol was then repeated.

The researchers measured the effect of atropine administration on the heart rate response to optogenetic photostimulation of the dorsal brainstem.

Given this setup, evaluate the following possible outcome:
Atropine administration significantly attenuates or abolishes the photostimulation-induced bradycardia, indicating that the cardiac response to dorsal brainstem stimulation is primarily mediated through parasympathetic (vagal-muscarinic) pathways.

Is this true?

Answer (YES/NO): YES